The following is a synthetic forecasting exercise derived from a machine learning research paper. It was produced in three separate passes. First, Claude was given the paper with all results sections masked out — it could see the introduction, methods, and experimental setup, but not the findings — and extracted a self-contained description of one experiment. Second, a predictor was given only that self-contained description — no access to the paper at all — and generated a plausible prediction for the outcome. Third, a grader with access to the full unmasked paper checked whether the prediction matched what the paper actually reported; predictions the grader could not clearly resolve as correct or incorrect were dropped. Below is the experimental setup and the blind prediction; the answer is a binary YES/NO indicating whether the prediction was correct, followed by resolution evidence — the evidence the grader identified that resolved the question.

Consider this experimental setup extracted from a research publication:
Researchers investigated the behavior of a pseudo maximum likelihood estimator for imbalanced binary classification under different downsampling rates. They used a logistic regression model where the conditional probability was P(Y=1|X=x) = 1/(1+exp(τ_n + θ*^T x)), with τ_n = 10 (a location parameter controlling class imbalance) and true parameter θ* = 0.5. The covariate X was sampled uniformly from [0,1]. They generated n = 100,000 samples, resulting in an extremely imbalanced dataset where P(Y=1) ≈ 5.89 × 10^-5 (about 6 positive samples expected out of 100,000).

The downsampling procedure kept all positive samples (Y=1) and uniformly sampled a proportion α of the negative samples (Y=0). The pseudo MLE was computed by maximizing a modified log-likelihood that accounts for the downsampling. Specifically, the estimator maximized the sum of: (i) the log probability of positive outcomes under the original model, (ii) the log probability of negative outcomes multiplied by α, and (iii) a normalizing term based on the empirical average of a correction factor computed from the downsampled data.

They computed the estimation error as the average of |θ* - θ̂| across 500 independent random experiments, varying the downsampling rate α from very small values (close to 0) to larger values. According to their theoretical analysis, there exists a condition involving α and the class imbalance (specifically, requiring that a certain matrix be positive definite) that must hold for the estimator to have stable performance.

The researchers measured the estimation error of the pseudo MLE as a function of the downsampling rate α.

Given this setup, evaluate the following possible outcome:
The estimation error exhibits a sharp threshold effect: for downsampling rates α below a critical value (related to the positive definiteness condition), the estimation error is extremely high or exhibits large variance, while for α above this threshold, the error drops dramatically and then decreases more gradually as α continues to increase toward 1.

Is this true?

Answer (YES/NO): NO